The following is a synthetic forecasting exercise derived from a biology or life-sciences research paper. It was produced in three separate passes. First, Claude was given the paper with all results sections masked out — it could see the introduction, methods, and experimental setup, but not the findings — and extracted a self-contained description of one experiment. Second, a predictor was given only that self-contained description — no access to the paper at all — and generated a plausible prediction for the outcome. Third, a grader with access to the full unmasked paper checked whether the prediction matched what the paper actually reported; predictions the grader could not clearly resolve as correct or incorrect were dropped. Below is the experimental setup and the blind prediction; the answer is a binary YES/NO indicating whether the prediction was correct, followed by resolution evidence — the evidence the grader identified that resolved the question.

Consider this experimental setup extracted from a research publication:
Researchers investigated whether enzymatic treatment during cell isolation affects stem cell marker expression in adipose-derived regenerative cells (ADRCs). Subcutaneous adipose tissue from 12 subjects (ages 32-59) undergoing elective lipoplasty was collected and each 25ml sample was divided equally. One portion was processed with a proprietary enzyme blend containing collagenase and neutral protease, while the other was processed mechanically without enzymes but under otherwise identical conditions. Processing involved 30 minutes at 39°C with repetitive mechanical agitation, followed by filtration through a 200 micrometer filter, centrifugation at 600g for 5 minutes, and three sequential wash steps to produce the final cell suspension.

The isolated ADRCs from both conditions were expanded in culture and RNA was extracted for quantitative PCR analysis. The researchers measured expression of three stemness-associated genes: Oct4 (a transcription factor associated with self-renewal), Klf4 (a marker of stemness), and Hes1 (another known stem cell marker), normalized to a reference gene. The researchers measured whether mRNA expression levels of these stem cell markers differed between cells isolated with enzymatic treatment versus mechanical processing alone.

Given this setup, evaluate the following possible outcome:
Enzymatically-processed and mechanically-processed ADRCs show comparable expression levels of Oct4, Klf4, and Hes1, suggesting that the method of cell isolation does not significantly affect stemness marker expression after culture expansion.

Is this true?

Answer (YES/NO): YES